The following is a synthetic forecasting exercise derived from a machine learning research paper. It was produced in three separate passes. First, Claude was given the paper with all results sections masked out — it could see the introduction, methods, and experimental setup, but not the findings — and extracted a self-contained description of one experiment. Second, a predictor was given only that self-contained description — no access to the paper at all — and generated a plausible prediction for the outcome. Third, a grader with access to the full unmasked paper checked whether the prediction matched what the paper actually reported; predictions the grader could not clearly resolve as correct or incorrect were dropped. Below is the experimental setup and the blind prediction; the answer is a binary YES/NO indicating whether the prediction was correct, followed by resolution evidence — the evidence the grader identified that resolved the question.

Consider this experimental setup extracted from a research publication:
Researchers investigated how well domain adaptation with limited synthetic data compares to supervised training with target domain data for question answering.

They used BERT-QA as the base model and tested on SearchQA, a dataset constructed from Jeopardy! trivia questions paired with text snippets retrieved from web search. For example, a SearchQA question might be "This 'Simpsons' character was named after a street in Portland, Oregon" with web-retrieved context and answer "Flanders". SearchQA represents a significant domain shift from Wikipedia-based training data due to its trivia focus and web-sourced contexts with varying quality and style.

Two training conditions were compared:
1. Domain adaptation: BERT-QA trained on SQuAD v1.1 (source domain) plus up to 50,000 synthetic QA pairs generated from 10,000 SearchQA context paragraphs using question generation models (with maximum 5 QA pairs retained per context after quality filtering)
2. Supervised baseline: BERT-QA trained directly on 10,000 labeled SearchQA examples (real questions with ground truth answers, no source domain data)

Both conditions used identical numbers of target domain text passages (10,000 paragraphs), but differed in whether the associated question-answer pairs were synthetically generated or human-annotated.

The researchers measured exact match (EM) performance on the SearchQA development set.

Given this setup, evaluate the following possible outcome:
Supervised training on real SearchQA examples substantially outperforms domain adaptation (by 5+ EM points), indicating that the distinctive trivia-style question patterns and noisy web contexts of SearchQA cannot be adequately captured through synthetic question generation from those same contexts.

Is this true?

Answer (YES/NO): YES